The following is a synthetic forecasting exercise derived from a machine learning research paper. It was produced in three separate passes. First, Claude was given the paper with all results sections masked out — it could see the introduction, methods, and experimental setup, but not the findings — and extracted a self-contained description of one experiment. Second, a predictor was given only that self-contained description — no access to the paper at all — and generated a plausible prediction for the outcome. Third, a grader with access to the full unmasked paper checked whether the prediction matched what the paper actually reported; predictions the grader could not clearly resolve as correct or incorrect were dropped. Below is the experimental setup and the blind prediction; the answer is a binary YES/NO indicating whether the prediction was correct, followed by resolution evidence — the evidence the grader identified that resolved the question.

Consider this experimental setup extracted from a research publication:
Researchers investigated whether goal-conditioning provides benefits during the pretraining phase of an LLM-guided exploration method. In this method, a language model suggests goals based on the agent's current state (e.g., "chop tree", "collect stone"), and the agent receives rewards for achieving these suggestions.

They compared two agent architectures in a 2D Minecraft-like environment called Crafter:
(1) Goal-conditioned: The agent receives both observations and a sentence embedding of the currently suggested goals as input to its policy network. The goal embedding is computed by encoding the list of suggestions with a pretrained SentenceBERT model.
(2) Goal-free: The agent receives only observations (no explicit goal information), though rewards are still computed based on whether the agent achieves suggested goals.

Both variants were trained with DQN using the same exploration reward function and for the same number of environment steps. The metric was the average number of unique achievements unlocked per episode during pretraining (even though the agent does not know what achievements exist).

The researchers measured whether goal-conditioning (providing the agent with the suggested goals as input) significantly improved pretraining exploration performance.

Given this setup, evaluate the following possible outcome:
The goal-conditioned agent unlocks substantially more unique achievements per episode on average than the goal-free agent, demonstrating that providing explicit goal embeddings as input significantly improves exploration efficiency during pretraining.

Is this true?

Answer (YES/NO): NO